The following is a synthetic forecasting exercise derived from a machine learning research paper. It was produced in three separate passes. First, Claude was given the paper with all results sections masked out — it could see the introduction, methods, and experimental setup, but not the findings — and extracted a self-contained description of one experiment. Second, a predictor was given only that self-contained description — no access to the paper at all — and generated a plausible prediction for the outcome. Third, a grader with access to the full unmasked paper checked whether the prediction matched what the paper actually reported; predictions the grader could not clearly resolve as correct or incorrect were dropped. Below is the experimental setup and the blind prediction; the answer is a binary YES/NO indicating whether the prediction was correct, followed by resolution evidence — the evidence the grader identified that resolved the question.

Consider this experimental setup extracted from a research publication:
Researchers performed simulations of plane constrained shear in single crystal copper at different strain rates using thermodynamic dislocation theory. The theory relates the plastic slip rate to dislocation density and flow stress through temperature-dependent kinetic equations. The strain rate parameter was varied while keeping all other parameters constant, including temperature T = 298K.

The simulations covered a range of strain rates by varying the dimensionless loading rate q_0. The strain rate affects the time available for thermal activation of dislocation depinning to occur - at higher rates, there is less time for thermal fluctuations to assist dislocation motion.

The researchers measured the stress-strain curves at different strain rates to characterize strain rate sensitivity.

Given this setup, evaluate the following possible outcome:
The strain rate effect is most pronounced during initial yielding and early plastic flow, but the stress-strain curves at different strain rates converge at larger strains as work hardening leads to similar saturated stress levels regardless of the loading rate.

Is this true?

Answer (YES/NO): NO